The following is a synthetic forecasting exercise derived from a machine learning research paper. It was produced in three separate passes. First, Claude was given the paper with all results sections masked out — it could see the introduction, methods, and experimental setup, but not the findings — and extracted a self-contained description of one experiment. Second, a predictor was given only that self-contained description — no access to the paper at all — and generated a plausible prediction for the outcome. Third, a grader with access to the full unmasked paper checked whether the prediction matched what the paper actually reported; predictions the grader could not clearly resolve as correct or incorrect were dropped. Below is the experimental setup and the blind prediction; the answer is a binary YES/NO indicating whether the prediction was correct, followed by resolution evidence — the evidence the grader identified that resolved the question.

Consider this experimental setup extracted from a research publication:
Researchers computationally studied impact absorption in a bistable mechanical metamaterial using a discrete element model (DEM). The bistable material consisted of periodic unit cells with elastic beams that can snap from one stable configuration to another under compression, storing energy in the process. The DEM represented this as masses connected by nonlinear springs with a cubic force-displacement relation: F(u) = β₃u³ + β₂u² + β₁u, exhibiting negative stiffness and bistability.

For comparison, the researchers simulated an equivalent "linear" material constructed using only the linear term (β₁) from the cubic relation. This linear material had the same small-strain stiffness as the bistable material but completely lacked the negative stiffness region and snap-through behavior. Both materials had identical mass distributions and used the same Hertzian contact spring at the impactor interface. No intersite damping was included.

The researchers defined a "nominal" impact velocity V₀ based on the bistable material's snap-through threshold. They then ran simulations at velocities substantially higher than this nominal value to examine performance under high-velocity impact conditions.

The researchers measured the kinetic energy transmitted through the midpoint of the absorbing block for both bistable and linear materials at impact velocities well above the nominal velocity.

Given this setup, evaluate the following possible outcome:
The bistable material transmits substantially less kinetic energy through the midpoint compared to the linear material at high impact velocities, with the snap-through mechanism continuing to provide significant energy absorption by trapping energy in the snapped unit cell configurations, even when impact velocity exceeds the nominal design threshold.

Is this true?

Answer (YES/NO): NO